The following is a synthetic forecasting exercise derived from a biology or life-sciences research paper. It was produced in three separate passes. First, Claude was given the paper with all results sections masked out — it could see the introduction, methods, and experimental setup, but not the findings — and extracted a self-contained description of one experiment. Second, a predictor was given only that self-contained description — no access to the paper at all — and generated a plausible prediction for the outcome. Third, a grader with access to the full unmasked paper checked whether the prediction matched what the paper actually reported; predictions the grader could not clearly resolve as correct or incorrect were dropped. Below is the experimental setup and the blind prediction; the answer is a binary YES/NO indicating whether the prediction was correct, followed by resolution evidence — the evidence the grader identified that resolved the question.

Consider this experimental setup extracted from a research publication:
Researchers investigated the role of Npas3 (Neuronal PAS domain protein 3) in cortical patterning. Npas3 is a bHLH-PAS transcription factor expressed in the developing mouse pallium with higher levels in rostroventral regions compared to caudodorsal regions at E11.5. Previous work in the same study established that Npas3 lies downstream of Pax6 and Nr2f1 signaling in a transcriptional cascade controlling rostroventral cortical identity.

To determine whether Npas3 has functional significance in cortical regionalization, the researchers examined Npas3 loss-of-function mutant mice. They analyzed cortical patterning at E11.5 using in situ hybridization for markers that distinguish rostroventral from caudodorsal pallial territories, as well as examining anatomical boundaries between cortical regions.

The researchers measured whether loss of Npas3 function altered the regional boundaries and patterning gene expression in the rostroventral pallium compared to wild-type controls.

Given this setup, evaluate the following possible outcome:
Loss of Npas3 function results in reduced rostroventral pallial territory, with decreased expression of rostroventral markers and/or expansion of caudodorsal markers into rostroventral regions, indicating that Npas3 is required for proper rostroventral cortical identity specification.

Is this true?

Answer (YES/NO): YES